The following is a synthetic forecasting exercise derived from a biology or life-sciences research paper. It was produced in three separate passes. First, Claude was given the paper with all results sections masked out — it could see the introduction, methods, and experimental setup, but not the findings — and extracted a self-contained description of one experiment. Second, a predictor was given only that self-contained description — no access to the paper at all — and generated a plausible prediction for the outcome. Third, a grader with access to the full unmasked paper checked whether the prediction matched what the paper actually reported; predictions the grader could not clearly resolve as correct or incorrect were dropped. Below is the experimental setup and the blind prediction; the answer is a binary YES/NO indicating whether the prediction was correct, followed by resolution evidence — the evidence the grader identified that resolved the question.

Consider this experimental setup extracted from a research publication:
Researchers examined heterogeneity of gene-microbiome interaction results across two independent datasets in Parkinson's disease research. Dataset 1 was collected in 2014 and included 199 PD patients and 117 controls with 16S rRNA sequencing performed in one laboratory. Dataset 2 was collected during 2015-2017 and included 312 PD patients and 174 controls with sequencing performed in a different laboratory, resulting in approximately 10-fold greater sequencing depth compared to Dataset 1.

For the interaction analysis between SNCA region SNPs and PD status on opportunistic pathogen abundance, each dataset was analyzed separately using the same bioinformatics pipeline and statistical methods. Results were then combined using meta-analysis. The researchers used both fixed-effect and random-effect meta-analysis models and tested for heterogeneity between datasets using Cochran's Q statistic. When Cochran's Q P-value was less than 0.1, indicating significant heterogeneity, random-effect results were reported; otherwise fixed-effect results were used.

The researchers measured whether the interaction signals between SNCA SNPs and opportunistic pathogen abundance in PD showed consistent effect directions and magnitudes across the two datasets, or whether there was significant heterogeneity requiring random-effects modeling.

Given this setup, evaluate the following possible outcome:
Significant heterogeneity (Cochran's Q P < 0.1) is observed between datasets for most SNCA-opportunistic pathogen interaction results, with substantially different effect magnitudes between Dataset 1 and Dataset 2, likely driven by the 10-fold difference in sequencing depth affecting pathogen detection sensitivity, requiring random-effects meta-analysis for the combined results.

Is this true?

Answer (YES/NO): NO